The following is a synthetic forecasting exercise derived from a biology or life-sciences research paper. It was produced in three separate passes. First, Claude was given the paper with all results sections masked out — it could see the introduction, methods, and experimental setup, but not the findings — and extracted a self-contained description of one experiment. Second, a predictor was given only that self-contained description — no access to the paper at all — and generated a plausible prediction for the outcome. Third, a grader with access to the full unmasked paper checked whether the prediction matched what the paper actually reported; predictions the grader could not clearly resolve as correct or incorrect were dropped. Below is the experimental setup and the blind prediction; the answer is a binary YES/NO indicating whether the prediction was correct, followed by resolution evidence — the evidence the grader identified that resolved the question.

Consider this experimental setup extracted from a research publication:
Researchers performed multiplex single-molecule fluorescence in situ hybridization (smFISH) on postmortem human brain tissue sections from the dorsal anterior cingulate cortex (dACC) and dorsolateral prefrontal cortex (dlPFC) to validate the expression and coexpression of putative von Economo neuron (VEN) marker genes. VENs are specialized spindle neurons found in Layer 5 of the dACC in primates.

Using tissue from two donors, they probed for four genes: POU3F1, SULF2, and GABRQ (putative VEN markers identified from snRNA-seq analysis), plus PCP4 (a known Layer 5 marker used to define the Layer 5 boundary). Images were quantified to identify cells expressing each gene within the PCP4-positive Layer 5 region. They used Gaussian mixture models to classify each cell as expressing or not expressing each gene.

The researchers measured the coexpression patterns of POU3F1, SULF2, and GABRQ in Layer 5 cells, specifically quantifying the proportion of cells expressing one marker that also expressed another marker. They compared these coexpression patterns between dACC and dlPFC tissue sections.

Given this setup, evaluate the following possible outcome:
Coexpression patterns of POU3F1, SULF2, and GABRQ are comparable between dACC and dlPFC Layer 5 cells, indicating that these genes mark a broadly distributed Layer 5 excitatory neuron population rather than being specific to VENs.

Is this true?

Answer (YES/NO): NO